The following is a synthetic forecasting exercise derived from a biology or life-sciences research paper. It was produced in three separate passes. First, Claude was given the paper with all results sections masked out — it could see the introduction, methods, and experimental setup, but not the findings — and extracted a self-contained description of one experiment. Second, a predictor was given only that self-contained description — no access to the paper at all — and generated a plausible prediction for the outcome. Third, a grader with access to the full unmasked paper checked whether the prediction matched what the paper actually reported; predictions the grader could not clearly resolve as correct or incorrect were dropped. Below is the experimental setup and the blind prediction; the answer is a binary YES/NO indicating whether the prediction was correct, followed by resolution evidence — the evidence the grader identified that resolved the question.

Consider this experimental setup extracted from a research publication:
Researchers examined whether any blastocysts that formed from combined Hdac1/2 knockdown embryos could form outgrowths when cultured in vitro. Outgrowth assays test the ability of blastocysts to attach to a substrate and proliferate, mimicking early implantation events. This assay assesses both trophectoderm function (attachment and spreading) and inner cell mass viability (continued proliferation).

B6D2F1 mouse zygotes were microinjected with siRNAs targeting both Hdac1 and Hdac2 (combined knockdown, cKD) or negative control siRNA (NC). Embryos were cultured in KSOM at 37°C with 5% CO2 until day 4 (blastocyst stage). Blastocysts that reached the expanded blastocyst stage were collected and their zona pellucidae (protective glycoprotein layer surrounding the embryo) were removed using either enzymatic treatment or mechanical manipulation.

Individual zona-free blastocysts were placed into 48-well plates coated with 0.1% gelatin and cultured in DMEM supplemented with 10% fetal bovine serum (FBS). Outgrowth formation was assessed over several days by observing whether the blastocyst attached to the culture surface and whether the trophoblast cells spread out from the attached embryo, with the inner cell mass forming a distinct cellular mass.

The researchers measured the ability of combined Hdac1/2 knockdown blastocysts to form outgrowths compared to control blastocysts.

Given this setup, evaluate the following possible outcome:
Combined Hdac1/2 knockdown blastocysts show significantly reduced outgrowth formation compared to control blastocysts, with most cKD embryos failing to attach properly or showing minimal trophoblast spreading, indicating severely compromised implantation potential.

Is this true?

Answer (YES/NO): YES